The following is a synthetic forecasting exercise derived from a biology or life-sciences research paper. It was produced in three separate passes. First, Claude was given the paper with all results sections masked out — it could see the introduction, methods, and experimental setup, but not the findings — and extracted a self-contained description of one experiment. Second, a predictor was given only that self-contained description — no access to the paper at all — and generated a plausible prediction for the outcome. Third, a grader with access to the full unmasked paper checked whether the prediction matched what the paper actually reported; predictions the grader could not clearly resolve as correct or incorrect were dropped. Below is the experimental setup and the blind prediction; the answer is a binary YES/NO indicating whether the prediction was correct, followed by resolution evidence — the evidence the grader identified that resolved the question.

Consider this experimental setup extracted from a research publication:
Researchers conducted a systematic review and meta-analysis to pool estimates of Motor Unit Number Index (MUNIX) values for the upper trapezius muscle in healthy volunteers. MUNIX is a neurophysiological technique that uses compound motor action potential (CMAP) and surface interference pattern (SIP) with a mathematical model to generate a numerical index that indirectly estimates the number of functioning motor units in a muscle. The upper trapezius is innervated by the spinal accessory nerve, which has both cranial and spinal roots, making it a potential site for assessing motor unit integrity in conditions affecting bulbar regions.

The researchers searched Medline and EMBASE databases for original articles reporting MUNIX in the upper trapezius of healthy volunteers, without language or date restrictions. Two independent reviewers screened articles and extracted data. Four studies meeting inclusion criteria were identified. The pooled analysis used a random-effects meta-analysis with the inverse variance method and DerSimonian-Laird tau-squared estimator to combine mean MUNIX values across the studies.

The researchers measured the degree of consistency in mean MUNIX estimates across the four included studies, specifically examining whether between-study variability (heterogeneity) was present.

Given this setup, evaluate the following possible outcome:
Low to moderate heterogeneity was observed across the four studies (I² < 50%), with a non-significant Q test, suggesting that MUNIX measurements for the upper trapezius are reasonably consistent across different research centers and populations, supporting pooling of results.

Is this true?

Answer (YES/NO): NO